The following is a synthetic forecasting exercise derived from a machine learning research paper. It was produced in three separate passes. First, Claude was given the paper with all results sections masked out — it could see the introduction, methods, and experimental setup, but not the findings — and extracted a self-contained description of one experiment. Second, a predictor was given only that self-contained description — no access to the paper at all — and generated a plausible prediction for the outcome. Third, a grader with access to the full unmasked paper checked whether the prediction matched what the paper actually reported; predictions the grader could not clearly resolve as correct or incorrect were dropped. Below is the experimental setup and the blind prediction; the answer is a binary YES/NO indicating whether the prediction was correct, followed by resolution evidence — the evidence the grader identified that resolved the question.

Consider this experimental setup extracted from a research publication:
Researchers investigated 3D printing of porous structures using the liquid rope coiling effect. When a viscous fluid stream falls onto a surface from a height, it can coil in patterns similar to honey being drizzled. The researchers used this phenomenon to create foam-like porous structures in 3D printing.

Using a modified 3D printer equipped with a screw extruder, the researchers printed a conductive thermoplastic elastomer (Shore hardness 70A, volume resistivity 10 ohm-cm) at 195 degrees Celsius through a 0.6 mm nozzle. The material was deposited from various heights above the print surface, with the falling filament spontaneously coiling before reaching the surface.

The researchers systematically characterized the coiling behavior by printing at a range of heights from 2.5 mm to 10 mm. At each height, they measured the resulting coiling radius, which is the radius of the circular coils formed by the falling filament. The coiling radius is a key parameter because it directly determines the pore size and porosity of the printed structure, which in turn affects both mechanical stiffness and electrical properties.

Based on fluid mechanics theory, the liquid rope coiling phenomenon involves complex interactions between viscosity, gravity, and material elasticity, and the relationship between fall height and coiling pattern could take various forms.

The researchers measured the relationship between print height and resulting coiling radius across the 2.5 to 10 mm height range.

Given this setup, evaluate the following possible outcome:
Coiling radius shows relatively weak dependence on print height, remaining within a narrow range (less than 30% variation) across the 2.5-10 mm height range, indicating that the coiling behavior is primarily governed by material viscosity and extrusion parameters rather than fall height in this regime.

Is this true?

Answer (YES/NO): NO